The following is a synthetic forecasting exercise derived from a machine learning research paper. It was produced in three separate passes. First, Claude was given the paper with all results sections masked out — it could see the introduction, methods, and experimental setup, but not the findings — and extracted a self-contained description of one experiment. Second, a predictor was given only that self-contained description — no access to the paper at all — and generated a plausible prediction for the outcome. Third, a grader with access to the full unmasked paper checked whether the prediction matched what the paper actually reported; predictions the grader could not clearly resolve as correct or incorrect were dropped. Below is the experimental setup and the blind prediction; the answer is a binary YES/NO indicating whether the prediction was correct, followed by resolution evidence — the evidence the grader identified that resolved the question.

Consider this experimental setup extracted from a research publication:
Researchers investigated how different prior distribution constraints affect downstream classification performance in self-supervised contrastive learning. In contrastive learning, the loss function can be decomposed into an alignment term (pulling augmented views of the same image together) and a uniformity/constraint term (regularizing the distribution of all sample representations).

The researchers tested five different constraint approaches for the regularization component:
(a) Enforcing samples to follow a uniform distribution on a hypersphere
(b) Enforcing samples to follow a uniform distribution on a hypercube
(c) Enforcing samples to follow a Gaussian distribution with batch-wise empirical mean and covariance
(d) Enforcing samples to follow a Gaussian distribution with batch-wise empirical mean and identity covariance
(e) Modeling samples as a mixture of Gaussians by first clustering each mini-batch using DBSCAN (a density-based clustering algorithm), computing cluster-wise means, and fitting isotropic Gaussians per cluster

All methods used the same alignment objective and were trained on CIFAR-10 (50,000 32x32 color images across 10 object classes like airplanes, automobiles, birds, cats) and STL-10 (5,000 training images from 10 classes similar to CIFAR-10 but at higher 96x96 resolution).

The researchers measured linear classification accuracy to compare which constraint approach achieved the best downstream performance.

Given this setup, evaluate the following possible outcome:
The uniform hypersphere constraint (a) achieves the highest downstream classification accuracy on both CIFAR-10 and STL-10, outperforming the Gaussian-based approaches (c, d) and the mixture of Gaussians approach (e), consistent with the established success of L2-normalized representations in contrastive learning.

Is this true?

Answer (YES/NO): NO